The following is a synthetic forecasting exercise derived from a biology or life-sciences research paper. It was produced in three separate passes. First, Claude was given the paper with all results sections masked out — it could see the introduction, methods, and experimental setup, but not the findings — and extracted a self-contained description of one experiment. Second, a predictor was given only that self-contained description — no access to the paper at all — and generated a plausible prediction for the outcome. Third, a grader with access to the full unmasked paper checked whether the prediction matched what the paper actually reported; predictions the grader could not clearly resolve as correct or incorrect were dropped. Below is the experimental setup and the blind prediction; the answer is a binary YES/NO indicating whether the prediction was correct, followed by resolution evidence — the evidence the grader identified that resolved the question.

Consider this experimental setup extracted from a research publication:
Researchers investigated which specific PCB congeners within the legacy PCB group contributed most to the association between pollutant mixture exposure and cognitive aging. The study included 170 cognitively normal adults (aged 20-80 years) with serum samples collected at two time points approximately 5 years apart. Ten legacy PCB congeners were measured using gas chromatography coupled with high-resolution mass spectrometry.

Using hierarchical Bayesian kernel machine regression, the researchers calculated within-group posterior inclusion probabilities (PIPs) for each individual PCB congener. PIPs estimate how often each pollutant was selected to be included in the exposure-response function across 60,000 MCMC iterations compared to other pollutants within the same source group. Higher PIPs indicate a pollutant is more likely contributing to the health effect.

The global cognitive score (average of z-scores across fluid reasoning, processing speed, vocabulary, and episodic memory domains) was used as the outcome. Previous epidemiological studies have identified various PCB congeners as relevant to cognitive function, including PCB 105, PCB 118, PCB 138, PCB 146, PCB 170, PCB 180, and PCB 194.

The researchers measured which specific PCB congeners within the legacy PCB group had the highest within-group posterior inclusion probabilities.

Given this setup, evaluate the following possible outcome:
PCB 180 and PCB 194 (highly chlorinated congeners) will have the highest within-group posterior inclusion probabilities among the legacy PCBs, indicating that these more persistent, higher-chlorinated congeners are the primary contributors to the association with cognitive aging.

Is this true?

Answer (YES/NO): NO